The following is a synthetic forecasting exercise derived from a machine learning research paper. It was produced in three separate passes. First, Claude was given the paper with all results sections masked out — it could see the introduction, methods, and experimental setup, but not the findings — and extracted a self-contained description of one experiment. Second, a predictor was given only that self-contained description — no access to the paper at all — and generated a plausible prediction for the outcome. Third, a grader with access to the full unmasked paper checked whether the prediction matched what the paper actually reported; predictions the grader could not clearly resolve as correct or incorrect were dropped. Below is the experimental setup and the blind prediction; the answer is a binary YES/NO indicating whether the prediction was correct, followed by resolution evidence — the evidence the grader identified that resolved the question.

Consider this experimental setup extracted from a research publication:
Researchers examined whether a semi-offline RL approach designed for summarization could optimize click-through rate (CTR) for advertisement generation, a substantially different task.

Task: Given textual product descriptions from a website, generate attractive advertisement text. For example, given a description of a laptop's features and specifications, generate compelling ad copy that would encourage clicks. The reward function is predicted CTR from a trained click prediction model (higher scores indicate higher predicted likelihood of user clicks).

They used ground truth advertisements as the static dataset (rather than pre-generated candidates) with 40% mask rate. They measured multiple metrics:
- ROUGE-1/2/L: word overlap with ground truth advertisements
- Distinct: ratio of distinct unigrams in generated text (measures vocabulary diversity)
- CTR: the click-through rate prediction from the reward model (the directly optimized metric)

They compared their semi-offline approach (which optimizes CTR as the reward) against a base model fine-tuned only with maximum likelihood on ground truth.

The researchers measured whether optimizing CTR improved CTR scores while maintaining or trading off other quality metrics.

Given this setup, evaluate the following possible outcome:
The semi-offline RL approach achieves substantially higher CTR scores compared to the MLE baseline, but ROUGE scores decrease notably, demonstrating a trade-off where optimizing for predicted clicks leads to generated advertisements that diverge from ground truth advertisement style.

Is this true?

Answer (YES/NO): NO